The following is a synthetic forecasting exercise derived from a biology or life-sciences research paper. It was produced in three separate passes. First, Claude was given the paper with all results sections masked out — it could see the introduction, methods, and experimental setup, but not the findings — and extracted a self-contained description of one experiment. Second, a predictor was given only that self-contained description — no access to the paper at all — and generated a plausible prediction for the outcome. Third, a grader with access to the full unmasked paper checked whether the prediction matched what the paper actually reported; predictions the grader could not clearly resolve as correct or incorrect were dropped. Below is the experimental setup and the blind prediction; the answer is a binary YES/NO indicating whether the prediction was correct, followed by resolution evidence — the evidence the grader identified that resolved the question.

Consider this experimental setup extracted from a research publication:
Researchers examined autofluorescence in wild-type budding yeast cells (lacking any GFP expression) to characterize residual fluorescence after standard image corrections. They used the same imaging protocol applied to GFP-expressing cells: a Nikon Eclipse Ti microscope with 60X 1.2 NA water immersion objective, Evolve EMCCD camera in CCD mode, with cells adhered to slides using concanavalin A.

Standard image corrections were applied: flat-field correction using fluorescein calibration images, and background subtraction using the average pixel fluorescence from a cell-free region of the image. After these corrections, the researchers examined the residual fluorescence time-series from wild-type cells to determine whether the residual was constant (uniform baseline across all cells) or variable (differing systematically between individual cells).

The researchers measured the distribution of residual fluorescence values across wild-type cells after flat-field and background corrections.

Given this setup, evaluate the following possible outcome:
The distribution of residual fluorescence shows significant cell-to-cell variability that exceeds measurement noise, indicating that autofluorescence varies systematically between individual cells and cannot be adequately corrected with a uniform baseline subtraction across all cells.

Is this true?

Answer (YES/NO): YES